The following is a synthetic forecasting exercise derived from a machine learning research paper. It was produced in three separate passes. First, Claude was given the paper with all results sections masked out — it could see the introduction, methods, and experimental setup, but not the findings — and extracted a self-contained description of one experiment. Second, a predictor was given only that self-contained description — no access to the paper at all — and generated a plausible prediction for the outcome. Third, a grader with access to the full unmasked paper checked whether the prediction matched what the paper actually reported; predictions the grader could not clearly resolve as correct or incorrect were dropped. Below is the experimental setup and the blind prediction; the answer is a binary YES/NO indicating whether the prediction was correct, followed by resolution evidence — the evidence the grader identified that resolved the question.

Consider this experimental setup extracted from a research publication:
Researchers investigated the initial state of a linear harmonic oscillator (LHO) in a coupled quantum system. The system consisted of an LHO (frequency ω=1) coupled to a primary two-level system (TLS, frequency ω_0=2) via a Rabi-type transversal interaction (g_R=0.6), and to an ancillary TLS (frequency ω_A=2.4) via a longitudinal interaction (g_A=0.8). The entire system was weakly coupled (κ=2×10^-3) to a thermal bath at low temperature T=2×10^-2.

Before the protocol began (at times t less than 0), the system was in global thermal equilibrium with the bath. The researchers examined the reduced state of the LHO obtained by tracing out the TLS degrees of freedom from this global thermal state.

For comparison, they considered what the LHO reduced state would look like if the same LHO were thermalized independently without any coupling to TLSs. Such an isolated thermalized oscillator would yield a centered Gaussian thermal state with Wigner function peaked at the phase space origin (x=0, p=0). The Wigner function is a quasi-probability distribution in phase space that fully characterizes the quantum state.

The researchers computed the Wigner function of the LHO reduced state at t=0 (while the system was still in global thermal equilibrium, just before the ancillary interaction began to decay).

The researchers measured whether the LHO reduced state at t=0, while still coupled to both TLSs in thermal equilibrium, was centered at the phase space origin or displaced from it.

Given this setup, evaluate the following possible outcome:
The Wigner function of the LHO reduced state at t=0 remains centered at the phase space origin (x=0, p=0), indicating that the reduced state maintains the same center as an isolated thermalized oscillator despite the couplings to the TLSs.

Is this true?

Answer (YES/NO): NO